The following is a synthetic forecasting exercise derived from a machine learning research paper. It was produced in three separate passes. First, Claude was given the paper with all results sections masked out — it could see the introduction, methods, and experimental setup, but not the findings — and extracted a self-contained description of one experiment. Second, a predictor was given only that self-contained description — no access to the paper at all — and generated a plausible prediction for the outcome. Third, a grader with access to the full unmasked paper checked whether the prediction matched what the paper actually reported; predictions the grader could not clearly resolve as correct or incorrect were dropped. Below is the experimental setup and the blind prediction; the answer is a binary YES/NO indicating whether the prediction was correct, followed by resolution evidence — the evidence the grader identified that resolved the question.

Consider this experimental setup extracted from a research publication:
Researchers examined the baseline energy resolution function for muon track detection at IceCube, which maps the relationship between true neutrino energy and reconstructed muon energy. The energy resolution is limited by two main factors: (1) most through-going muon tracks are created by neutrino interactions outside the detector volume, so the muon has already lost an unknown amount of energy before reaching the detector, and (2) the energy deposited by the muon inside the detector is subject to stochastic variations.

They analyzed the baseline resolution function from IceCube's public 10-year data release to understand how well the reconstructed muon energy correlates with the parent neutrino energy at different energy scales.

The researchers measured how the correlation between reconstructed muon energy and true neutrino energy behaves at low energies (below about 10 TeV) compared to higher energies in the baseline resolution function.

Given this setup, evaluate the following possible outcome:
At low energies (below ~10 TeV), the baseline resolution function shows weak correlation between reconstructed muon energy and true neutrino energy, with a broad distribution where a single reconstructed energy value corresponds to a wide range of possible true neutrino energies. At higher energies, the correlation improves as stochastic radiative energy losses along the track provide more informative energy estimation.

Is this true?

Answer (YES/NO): NO